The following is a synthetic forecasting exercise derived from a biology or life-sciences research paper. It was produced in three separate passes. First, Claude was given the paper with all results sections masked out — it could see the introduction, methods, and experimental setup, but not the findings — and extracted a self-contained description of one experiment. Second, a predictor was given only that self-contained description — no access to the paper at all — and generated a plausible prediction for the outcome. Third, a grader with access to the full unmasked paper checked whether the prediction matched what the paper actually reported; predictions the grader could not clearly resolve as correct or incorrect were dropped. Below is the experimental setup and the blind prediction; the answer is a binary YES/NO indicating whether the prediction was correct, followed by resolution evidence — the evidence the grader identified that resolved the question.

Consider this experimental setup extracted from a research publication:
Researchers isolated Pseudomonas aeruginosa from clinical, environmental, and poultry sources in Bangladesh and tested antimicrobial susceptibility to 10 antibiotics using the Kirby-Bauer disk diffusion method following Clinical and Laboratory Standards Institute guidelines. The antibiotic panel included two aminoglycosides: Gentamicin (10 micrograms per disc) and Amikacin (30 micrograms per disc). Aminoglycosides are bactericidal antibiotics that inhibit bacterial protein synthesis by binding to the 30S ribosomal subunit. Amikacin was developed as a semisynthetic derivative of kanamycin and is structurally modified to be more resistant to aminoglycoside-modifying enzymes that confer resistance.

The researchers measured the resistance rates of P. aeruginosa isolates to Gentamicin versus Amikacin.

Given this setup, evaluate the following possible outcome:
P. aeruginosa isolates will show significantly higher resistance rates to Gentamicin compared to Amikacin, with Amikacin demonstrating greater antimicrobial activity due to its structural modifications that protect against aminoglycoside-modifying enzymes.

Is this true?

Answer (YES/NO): NO